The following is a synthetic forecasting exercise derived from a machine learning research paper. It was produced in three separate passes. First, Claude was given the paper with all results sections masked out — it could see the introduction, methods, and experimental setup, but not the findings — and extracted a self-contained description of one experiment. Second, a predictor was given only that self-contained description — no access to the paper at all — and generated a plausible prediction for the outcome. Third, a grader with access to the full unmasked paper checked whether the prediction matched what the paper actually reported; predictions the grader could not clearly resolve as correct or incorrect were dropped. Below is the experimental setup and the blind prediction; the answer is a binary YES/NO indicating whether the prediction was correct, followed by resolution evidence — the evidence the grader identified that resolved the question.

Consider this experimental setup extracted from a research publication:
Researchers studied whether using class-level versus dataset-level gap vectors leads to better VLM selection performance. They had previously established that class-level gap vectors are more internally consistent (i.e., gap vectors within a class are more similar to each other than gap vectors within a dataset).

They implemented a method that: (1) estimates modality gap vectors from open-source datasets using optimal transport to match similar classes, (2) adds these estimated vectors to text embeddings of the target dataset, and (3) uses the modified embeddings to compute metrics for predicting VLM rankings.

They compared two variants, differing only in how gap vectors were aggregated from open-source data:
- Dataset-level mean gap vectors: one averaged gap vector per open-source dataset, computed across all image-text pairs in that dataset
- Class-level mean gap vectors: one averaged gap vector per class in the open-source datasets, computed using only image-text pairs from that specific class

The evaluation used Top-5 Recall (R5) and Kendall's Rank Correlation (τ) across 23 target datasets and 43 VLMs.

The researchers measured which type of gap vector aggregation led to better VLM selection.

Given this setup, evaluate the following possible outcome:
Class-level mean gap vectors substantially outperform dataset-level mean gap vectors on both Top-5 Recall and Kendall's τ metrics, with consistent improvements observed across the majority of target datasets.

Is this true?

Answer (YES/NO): NO